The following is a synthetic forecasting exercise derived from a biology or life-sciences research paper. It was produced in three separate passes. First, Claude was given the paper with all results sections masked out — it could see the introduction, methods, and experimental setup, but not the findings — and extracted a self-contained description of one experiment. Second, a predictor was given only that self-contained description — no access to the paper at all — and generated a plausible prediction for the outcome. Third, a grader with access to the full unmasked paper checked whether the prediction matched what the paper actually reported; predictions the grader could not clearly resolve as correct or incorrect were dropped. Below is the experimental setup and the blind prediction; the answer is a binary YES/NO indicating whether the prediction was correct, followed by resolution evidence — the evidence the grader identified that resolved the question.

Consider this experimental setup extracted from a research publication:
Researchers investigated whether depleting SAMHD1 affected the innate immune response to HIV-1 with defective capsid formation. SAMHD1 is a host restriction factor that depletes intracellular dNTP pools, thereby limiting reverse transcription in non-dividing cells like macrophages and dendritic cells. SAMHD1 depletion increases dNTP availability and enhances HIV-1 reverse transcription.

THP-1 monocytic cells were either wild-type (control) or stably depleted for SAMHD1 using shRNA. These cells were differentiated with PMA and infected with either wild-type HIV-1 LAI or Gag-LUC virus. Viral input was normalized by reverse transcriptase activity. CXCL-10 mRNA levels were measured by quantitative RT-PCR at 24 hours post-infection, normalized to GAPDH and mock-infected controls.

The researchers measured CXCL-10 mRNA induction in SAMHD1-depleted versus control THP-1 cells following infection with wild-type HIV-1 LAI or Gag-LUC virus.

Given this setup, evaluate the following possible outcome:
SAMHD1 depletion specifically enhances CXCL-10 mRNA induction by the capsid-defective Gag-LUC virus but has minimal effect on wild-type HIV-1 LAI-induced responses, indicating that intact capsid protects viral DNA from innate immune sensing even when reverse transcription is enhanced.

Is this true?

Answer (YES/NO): YES